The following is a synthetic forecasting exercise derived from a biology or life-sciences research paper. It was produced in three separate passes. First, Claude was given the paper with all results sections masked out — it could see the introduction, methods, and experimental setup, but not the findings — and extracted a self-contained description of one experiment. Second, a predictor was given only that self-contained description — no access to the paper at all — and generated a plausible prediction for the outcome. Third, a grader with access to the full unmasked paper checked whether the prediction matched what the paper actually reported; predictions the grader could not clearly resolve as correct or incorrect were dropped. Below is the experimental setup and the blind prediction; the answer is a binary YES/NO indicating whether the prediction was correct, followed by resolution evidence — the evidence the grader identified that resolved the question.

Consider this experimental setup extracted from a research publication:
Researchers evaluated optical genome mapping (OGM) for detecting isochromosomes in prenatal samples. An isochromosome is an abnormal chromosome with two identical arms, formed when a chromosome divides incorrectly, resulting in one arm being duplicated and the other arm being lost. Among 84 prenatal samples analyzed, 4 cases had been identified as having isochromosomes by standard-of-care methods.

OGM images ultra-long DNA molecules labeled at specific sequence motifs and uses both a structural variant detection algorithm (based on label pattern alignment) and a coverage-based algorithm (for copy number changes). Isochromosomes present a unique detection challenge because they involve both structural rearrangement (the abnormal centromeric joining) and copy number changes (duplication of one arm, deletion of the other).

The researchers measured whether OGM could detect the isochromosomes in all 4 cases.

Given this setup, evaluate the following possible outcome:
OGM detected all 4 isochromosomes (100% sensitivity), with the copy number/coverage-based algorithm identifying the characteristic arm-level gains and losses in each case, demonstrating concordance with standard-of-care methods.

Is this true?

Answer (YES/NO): NO